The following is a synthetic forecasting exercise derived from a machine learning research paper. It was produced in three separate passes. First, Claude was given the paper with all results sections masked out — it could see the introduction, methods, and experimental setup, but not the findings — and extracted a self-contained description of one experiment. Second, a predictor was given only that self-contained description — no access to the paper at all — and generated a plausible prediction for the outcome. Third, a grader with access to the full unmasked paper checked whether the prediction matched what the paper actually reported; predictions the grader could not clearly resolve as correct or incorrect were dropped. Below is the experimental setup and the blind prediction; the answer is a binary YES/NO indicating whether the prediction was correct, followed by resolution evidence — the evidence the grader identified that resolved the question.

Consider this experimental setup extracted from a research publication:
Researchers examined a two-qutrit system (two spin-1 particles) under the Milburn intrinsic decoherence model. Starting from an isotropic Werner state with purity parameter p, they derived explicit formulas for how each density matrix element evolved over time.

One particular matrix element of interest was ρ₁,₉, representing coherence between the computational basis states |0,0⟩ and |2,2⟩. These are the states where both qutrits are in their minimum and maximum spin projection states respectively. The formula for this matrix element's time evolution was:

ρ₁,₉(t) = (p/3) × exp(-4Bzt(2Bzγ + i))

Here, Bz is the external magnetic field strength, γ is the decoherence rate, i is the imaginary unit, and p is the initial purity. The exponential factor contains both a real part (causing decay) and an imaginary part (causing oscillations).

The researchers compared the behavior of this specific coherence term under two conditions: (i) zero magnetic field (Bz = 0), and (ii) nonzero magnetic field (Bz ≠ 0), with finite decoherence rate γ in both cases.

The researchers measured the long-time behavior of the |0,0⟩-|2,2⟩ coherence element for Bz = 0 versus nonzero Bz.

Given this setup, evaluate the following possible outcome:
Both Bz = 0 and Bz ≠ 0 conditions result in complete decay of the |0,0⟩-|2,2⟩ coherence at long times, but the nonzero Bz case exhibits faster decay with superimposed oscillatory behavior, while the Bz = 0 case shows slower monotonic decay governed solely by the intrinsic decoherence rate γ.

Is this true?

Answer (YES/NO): NO